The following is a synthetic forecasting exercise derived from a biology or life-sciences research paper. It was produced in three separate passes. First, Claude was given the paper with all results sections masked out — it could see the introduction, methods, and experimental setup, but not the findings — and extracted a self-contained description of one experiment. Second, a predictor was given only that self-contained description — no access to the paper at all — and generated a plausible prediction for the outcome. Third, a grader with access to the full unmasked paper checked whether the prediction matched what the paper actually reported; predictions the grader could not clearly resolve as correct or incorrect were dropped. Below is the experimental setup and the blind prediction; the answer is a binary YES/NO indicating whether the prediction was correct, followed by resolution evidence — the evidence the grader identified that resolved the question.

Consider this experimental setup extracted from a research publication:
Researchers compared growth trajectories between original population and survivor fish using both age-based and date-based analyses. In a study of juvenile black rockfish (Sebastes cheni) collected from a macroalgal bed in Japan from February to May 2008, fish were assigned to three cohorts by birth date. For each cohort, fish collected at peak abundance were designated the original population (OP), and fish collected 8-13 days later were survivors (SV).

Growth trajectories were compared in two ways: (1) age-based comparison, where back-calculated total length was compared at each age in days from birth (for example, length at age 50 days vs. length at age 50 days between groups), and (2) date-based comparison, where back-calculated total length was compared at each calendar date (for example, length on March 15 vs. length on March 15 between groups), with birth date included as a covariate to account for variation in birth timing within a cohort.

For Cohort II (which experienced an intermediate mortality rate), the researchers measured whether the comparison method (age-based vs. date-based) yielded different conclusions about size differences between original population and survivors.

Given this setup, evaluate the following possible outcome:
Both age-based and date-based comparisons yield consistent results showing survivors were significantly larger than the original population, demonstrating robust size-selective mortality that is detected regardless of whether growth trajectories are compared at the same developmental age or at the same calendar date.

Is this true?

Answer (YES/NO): NO